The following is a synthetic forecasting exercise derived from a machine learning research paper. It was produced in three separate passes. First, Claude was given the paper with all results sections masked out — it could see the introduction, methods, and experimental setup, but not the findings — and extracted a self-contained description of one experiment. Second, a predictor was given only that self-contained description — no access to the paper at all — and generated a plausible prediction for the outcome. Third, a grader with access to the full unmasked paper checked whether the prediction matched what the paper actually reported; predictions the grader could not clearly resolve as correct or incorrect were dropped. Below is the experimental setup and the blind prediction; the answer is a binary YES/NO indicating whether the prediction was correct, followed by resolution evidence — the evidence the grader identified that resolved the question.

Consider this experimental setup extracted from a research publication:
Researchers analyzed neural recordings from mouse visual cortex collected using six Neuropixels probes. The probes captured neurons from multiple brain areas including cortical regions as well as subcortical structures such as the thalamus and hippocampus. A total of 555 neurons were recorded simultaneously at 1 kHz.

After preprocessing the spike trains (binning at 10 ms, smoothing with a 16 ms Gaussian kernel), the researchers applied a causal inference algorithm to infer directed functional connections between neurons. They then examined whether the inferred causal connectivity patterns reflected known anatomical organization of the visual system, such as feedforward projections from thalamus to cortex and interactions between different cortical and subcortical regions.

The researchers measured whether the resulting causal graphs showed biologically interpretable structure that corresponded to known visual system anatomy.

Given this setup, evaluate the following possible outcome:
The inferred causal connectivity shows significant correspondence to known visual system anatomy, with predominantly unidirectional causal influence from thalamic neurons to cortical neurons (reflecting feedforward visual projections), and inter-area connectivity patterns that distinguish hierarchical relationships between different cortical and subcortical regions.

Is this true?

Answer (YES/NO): NO